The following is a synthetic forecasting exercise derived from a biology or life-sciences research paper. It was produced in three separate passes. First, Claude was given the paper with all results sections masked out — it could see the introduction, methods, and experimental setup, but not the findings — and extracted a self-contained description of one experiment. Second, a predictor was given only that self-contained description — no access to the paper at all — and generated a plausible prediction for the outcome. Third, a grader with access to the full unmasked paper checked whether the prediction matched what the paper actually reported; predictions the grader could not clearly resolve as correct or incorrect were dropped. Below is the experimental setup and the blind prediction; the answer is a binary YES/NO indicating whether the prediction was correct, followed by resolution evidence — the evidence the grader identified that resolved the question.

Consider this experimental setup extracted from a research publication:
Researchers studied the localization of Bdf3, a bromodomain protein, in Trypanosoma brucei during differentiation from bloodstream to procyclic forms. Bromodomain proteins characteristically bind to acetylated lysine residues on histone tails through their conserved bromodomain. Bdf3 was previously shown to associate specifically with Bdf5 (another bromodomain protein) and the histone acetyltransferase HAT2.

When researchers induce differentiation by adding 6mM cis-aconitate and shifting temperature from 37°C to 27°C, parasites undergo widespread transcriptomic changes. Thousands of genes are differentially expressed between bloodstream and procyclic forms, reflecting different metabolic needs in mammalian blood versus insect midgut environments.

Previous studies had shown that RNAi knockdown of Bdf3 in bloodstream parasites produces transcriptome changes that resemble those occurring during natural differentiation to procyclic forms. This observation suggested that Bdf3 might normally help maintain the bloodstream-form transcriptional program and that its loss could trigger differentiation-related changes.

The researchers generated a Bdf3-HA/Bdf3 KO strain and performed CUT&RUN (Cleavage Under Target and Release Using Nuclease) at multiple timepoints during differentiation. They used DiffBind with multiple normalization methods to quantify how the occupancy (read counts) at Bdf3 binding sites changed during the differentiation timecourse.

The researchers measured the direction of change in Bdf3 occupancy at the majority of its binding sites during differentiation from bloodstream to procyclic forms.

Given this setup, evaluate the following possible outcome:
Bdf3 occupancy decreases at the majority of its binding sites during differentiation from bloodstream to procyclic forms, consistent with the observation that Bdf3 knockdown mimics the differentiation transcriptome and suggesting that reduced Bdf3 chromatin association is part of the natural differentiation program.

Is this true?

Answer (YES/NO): NO